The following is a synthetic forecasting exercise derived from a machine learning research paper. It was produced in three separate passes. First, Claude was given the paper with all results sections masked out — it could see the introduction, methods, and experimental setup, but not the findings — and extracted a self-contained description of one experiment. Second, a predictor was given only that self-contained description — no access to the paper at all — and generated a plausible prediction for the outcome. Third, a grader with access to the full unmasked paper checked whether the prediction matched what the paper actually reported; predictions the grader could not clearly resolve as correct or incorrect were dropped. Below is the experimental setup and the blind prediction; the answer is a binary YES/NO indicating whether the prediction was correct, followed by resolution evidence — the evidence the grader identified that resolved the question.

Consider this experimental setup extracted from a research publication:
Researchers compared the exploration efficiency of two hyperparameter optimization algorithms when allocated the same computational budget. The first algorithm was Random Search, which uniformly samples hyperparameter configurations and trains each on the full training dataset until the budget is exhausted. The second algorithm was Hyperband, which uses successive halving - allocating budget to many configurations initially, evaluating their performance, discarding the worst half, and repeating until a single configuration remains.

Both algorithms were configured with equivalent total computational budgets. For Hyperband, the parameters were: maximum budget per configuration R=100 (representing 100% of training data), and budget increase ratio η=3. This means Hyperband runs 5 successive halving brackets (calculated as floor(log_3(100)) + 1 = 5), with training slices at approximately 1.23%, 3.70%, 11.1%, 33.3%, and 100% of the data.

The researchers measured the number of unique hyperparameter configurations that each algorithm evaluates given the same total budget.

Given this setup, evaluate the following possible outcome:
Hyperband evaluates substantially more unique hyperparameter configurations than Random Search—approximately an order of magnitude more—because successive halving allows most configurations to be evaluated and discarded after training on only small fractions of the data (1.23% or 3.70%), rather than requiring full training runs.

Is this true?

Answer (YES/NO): NO